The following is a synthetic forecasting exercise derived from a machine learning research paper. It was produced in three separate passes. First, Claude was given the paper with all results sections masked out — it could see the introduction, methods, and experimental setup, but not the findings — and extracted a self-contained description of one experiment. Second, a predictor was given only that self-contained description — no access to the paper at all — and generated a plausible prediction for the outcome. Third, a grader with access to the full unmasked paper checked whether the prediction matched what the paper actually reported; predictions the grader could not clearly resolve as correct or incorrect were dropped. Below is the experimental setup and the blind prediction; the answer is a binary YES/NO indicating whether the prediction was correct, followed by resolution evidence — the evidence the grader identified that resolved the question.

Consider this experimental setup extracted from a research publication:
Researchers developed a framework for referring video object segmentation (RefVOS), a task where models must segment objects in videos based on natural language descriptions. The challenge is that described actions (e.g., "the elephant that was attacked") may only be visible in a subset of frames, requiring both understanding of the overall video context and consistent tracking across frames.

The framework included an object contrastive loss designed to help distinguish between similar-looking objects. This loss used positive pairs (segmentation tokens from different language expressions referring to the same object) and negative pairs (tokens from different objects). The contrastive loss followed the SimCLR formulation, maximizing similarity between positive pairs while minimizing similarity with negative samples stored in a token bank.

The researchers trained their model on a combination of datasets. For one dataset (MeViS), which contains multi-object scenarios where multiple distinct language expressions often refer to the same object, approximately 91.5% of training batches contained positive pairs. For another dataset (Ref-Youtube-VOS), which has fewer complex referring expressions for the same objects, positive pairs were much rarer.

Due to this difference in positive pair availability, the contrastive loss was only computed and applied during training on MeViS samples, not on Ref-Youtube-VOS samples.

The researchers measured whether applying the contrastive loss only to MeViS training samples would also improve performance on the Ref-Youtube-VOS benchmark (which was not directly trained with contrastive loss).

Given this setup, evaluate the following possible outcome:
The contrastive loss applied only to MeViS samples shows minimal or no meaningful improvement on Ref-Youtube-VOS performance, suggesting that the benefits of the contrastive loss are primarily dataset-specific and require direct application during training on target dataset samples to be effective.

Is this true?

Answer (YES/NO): NO